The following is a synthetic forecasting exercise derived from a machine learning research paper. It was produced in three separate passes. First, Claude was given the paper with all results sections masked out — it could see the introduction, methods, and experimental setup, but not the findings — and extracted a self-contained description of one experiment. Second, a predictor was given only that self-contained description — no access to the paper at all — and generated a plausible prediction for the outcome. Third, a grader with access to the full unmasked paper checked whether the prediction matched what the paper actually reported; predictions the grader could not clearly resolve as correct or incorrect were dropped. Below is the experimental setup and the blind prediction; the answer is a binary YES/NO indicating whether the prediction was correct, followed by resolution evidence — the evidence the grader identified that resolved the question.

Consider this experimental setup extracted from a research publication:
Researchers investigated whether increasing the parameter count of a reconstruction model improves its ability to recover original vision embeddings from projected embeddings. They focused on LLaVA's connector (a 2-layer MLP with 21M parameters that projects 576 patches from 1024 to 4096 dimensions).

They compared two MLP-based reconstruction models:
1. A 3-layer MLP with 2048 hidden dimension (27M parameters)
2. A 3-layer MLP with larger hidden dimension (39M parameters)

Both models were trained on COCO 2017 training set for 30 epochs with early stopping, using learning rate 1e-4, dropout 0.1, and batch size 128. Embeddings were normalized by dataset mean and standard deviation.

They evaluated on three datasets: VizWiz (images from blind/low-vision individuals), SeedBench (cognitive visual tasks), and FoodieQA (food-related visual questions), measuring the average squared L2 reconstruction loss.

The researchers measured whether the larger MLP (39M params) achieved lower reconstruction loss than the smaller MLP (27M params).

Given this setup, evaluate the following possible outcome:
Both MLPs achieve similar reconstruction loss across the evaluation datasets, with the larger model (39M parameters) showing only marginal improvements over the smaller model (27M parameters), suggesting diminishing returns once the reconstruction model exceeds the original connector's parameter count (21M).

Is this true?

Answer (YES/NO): NO